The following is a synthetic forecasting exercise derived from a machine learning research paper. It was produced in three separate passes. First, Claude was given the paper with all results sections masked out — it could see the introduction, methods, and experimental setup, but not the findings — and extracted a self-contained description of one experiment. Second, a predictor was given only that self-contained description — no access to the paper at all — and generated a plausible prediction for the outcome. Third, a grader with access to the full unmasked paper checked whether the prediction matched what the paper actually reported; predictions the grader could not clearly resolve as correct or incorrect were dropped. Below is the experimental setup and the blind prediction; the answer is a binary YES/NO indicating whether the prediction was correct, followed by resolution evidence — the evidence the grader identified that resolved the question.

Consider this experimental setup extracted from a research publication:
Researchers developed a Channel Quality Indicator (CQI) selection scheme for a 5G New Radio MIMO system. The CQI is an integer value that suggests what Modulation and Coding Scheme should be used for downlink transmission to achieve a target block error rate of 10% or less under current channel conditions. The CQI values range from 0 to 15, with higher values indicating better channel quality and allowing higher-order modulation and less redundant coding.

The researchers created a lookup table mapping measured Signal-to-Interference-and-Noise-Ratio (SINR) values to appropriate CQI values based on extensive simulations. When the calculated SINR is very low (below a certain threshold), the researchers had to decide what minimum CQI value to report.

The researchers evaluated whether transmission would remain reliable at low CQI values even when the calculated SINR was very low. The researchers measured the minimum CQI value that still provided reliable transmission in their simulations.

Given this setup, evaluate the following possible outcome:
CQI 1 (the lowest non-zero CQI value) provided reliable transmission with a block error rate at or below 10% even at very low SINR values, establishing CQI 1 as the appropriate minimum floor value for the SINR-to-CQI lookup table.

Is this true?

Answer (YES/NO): NO